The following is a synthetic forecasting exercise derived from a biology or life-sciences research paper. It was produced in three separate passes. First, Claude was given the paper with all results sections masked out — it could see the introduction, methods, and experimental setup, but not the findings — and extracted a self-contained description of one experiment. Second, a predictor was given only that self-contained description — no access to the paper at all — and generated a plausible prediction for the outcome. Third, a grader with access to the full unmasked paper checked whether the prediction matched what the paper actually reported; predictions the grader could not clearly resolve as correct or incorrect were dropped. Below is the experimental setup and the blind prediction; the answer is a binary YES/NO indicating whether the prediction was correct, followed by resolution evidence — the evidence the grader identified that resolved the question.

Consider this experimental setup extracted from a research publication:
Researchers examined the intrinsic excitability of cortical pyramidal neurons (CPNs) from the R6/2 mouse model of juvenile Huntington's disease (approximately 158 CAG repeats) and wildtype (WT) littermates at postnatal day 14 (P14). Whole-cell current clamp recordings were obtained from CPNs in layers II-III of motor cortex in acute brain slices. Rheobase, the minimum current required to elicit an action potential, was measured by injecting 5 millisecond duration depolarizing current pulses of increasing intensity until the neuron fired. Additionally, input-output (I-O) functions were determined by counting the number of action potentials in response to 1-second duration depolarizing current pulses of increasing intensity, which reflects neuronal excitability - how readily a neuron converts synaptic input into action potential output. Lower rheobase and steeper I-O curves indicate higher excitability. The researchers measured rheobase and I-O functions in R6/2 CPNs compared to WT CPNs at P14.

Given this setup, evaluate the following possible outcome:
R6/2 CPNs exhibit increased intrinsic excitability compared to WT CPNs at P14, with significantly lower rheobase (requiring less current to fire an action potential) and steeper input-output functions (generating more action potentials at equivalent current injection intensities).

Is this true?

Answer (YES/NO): YES